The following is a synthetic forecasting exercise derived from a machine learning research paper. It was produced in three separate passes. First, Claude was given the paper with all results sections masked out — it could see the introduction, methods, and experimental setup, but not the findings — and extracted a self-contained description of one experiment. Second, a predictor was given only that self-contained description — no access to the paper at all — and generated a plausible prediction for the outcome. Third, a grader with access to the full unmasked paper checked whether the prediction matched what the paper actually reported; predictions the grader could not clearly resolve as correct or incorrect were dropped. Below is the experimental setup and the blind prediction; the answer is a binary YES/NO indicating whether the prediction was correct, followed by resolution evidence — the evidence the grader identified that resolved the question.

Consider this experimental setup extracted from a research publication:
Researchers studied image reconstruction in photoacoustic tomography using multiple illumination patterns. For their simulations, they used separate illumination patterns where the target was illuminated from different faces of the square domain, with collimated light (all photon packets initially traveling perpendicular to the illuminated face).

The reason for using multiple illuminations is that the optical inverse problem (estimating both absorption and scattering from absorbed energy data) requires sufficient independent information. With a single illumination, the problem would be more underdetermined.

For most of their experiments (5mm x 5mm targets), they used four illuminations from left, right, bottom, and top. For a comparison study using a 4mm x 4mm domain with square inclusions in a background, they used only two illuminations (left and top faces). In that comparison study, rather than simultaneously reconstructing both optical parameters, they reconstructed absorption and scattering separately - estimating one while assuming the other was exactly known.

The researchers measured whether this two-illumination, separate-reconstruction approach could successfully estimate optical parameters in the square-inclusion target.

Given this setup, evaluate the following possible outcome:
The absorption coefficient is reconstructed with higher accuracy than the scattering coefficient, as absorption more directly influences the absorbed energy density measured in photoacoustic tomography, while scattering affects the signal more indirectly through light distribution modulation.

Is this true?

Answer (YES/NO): YES